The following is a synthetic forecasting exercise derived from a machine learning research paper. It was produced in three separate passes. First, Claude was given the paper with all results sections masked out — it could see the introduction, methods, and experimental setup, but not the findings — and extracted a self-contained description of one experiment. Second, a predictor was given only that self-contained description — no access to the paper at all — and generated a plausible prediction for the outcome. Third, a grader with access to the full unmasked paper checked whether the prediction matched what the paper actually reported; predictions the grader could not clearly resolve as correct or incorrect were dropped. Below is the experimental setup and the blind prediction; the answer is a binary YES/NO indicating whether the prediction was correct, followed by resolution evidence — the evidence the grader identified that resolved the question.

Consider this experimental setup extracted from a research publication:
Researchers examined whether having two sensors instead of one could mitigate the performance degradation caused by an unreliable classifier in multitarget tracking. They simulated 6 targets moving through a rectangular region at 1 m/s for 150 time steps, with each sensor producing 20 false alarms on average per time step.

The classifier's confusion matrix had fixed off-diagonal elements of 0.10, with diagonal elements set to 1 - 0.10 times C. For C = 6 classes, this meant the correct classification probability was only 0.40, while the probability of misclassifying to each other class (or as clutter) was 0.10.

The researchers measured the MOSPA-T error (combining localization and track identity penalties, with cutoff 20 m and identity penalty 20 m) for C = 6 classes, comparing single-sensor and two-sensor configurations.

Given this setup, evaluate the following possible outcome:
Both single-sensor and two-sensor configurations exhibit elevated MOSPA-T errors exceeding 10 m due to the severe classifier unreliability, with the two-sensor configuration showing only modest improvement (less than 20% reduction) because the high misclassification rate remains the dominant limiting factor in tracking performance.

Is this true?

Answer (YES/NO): NO